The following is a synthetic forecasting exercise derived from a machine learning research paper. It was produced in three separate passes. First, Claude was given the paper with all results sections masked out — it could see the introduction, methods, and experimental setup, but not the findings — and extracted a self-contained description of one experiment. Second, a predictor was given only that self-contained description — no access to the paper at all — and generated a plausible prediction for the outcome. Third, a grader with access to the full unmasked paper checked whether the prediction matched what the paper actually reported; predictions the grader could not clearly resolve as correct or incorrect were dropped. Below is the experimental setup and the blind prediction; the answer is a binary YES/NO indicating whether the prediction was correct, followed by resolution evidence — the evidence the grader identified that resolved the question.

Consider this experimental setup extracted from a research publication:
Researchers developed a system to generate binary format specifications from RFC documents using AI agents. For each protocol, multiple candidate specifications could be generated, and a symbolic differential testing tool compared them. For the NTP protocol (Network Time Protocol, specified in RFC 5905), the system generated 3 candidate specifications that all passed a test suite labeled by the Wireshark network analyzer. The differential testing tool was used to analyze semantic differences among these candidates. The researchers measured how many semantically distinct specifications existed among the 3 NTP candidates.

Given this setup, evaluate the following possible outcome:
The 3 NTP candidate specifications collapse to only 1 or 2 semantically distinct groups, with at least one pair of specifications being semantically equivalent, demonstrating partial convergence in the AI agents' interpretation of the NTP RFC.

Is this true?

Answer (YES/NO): NO